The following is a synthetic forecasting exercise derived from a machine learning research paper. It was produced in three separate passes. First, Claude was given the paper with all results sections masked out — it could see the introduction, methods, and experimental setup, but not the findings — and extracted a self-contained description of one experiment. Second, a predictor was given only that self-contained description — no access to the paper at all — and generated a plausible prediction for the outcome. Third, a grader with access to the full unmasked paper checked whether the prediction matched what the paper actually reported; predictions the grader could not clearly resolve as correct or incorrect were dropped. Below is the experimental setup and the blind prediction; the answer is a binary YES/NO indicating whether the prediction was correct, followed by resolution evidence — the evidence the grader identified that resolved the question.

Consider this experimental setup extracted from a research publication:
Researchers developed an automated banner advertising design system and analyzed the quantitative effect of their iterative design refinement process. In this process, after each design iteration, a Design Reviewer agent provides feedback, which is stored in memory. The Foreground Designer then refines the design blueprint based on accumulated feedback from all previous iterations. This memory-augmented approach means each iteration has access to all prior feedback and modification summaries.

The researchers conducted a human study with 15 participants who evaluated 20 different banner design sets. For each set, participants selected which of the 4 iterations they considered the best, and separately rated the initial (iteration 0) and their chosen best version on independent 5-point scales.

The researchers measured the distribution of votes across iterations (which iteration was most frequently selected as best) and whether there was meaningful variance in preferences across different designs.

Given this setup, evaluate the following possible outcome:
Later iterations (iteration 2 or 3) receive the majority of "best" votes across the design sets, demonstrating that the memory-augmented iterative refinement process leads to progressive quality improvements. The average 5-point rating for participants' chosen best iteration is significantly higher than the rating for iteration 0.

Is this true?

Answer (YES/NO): NO